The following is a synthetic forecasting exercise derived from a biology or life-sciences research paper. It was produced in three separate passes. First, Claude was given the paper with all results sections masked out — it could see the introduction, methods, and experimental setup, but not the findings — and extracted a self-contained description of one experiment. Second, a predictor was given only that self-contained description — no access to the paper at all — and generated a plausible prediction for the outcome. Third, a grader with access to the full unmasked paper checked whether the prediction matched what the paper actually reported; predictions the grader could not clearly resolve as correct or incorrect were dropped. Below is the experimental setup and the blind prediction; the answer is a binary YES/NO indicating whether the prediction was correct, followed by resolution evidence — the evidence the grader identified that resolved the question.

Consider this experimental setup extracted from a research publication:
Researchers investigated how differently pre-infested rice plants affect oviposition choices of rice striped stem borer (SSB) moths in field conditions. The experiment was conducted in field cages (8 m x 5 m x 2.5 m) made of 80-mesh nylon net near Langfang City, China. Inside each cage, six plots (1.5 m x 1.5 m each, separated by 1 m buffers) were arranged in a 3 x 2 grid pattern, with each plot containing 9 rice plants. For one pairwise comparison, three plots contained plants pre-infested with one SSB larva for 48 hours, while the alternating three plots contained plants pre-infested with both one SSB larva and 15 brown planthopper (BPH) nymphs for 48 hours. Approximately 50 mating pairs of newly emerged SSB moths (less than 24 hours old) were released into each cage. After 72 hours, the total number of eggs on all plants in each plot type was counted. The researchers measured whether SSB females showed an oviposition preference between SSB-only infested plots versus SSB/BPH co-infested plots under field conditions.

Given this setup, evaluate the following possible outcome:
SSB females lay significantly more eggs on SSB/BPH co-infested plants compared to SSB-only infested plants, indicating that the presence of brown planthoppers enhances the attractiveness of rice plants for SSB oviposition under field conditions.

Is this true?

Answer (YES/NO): YES